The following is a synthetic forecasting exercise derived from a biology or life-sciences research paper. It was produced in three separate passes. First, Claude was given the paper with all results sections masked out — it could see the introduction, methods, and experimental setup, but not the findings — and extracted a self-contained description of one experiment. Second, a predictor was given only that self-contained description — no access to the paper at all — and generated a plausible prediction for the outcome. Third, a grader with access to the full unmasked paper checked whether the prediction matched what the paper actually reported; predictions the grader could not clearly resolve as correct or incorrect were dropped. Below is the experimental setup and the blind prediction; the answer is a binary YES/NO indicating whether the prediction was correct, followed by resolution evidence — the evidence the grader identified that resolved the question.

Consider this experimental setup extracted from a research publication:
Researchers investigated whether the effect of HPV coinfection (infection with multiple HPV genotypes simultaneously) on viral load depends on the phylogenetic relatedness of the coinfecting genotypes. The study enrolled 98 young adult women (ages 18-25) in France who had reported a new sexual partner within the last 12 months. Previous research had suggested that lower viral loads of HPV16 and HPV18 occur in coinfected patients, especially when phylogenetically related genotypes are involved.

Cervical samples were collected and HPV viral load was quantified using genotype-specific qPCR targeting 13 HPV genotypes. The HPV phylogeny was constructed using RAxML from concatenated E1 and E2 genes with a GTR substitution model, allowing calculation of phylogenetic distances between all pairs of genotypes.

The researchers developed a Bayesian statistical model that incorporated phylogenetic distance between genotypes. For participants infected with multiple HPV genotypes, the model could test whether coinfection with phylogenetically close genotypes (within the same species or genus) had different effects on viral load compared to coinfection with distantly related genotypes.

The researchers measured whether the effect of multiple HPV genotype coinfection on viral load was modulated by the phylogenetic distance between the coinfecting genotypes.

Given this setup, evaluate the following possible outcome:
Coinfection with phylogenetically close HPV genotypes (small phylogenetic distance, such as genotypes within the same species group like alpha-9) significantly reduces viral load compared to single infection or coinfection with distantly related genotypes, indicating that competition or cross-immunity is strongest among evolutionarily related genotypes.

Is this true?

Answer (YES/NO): NO